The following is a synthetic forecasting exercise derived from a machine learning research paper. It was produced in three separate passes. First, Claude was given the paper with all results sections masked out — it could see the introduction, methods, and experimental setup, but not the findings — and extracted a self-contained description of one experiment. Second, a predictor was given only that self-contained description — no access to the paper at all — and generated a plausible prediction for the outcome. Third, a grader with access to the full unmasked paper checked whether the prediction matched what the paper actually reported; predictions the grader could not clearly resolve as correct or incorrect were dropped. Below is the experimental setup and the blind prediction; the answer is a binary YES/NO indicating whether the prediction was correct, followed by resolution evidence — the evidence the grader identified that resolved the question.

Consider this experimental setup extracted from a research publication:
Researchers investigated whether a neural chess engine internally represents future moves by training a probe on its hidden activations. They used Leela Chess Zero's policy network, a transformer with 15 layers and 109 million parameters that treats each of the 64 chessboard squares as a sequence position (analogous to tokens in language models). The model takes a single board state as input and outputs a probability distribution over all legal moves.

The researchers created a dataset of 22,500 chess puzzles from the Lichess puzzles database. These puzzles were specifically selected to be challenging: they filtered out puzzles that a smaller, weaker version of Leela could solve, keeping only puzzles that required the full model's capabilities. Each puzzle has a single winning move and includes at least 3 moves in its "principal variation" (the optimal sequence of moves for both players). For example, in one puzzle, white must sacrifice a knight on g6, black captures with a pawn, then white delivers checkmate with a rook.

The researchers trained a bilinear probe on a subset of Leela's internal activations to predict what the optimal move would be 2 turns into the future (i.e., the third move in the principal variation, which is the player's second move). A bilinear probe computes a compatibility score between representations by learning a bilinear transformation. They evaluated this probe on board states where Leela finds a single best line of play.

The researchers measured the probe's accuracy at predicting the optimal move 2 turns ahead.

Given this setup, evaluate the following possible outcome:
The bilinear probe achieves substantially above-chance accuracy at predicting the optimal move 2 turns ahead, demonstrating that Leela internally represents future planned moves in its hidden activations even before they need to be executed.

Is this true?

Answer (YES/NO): YES